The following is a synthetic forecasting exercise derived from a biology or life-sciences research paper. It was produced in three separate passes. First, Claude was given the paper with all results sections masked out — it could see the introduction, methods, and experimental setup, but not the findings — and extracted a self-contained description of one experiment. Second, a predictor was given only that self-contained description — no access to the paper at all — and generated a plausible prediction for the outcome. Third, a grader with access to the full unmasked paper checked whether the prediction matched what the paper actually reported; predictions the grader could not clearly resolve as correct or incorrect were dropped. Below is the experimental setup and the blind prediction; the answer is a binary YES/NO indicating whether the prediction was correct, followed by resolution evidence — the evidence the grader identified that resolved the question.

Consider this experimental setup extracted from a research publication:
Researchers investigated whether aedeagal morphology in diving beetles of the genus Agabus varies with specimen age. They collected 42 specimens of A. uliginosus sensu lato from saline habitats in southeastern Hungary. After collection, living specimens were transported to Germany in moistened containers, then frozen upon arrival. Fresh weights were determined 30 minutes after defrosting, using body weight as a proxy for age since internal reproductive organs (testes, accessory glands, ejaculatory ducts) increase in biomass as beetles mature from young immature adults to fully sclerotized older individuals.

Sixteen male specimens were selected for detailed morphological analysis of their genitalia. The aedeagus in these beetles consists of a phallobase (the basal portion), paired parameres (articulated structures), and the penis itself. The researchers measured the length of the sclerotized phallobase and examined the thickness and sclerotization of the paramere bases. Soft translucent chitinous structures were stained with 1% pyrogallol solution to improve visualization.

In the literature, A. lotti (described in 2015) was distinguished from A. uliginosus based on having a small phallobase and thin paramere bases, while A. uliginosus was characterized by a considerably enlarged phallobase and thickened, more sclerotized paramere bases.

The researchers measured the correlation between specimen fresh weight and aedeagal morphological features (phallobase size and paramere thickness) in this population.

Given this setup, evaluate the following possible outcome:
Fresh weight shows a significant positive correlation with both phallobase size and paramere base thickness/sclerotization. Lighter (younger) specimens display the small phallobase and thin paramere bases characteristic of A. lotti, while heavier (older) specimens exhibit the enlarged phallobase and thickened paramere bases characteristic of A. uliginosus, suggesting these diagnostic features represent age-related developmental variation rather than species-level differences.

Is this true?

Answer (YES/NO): YES